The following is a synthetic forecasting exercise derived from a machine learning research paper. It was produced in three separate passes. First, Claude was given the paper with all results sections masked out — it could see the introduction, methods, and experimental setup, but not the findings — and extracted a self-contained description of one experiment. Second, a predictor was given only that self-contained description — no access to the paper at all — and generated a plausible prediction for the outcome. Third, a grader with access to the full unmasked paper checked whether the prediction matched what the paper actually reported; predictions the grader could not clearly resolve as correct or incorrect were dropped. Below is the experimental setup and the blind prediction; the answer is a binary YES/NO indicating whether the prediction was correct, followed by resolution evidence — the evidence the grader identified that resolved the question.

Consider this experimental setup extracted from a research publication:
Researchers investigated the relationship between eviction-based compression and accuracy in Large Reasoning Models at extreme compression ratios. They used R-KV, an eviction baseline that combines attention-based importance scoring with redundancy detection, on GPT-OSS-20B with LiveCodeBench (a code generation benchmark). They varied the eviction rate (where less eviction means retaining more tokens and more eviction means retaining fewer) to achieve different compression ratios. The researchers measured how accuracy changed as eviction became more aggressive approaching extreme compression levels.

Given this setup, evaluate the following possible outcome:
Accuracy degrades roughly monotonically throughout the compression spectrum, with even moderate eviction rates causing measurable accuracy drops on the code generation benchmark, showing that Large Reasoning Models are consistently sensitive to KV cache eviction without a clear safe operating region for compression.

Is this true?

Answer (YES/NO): NO